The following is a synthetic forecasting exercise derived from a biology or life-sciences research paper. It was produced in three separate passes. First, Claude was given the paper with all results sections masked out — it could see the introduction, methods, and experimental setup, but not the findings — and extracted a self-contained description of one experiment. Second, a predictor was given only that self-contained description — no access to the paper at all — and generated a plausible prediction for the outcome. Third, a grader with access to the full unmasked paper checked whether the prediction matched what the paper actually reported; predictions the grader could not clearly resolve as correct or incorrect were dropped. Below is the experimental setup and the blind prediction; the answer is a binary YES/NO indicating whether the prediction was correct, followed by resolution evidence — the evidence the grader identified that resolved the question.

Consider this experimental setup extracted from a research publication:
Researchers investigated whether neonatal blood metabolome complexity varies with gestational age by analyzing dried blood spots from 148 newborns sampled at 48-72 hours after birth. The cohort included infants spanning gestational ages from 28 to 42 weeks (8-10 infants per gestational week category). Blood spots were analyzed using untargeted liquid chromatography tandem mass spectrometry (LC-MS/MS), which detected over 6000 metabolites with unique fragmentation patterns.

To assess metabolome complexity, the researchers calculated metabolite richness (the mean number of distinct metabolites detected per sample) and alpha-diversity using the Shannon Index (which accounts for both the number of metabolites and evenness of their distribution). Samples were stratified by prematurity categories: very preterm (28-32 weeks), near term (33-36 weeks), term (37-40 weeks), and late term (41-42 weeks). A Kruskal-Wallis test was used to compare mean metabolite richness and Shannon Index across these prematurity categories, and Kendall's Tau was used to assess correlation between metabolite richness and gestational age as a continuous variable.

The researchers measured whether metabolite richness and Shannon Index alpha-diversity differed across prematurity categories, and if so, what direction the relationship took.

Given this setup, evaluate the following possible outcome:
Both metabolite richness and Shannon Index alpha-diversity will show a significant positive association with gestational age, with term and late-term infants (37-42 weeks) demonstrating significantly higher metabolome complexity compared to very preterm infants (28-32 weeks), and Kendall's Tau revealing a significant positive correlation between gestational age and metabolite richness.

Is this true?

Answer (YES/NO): NO